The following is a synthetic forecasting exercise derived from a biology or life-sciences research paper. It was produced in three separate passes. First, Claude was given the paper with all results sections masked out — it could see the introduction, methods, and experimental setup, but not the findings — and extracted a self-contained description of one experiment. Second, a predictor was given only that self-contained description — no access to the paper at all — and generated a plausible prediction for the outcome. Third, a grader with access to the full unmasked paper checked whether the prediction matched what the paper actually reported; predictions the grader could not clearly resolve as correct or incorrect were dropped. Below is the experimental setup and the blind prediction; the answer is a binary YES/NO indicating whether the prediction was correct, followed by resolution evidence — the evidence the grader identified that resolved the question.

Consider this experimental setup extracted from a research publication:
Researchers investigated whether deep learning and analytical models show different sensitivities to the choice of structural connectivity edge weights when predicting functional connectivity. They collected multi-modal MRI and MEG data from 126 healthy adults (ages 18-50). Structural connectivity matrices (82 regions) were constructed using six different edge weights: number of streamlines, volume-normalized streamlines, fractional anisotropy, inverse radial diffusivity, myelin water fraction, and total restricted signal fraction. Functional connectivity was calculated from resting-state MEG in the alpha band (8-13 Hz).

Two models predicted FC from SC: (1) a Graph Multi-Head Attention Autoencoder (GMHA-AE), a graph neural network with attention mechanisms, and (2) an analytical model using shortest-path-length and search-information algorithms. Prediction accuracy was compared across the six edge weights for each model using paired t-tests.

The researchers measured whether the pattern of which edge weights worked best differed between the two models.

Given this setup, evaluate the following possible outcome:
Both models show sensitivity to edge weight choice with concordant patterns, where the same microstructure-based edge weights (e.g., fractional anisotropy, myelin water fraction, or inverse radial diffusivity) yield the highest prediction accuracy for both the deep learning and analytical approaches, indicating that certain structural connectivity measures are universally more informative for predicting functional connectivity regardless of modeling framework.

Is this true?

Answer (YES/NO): NO